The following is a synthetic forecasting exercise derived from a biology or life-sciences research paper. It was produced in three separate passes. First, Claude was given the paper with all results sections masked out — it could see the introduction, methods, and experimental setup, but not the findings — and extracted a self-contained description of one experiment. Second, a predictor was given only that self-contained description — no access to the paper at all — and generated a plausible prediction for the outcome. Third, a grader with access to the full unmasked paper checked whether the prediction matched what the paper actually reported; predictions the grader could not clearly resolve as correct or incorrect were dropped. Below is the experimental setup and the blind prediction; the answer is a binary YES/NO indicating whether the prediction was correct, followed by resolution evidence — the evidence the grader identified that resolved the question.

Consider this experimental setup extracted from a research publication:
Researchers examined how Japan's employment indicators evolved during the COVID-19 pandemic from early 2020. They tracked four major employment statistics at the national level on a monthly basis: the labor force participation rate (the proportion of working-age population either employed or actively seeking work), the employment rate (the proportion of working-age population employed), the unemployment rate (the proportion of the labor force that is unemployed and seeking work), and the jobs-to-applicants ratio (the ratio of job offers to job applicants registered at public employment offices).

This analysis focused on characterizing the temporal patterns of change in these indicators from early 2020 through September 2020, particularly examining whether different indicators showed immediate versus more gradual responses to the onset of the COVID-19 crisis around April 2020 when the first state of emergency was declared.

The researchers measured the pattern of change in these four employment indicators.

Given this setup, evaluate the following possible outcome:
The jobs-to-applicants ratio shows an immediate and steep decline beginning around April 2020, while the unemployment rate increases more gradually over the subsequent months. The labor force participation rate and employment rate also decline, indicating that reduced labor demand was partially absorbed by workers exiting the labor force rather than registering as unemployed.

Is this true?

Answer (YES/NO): NO